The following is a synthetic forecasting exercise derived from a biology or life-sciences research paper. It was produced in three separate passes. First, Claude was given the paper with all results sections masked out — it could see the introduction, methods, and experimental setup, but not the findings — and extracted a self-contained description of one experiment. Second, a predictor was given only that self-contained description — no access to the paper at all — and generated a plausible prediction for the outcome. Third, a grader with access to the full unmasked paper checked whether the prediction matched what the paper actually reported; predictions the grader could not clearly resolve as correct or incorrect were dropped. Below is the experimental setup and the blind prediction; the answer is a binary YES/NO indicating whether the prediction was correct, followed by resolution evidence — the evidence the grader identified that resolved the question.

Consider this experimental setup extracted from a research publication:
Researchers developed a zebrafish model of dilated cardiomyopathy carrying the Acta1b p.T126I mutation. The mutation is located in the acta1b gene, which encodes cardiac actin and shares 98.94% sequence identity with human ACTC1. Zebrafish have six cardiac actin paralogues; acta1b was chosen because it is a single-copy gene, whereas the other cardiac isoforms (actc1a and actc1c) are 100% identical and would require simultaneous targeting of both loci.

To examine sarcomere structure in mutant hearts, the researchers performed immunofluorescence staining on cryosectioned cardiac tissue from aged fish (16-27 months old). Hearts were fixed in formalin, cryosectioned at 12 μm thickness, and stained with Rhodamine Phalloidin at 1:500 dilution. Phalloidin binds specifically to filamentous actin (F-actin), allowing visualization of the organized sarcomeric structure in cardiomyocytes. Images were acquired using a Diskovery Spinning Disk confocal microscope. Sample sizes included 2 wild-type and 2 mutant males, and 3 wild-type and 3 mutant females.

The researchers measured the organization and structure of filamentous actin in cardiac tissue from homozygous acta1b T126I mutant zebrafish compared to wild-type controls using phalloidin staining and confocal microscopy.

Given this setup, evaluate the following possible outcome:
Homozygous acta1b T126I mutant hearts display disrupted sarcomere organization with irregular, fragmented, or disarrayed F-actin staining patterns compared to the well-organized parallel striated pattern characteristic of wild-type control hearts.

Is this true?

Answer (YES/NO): YES